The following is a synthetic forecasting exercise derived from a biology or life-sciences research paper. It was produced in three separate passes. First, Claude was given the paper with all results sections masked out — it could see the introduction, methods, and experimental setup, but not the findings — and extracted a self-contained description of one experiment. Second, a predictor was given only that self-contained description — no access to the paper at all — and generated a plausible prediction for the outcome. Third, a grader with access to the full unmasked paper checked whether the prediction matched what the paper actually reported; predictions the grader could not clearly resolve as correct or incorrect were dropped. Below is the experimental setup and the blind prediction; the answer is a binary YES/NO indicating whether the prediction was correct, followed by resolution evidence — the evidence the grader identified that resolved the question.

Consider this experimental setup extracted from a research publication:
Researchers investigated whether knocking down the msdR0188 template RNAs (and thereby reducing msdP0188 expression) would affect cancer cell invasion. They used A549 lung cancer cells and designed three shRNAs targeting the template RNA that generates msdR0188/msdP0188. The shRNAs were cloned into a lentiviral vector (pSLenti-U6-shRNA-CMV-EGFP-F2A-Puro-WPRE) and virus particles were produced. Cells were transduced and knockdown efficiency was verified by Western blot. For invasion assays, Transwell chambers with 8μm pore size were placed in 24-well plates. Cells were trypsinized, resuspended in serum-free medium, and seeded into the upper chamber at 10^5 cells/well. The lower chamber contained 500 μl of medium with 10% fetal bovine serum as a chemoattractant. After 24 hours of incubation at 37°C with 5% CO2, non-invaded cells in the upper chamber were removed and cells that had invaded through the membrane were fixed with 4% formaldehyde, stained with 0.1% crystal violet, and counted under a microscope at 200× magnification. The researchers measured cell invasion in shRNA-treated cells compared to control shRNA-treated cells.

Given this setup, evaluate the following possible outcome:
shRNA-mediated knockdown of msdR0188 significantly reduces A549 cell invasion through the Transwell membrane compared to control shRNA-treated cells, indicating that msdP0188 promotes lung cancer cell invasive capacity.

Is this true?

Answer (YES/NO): YES